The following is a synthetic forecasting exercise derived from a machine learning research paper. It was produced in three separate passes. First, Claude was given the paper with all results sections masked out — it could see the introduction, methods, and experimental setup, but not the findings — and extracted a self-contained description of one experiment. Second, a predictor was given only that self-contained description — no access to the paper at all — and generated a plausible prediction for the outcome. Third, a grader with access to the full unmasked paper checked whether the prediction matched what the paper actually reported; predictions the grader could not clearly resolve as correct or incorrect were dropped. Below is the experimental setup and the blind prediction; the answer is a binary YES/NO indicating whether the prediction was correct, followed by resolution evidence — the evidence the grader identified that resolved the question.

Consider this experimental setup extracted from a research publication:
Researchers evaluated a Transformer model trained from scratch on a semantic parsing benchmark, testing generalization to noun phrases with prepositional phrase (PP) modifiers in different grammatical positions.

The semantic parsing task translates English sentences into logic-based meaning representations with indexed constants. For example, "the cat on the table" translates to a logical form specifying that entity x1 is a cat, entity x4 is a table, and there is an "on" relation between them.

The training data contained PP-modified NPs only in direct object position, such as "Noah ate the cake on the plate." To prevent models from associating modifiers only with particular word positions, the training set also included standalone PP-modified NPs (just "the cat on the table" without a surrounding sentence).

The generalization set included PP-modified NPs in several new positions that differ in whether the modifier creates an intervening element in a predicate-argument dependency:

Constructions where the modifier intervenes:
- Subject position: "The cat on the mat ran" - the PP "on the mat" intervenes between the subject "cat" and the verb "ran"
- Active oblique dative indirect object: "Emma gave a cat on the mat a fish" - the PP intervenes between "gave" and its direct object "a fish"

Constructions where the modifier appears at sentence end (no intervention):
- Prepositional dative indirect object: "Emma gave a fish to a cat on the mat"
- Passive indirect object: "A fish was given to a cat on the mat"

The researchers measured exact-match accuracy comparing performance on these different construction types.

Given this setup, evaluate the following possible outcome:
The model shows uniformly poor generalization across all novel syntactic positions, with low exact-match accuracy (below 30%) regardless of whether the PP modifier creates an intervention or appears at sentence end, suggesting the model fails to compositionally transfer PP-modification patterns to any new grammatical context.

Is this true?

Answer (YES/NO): NO